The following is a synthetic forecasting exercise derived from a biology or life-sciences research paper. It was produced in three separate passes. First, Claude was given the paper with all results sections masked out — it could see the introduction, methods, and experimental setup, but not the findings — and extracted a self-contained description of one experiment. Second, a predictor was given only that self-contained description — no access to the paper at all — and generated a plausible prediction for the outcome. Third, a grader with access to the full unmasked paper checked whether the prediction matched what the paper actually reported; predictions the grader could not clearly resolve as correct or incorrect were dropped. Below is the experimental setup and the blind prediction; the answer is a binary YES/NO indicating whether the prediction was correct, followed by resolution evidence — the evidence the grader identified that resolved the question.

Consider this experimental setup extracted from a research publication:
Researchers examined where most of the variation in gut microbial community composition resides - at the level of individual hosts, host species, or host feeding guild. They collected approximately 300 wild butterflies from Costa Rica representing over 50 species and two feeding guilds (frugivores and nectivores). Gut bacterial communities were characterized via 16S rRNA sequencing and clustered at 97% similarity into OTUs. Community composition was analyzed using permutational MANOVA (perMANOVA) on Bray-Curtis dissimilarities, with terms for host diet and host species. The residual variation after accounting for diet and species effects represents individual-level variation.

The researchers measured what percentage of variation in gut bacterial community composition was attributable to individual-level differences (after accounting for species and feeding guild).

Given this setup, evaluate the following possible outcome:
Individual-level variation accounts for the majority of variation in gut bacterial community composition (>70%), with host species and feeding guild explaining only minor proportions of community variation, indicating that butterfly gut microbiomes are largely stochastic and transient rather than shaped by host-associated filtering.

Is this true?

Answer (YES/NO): NO